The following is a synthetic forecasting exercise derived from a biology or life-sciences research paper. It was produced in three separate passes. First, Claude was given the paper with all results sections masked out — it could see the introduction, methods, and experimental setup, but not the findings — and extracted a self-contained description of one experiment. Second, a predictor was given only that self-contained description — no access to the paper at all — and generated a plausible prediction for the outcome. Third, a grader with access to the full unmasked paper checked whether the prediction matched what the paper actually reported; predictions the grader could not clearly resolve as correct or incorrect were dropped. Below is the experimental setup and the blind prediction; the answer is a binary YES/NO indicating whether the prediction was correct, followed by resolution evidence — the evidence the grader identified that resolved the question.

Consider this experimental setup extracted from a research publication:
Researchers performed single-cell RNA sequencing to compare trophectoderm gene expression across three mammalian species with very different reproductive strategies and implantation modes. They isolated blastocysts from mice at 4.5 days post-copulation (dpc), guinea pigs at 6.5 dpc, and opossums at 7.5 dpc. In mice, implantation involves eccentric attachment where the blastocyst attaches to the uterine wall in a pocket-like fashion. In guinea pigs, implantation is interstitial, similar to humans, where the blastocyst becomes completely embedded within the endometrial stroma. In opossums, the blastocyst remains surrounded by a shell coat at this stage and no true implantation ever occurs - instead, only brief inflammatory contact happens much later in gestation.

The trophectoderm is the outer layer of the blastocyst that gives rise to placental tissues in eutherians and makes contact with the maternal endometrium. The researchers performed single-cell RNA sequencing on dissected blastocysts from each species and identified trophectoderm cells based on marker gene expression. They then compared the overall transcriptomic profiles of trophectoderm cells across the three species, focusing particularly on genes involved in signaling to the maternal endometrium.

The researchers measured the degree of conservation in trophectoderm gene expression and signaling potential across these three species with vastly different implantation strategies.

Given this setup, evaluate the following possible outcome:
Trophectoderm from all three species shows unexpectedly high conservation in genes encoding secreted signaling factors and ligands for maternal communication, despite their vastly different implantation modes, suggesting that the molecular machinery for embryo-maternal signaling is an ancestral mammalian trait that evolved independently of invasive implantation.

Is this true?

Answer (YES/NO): YES